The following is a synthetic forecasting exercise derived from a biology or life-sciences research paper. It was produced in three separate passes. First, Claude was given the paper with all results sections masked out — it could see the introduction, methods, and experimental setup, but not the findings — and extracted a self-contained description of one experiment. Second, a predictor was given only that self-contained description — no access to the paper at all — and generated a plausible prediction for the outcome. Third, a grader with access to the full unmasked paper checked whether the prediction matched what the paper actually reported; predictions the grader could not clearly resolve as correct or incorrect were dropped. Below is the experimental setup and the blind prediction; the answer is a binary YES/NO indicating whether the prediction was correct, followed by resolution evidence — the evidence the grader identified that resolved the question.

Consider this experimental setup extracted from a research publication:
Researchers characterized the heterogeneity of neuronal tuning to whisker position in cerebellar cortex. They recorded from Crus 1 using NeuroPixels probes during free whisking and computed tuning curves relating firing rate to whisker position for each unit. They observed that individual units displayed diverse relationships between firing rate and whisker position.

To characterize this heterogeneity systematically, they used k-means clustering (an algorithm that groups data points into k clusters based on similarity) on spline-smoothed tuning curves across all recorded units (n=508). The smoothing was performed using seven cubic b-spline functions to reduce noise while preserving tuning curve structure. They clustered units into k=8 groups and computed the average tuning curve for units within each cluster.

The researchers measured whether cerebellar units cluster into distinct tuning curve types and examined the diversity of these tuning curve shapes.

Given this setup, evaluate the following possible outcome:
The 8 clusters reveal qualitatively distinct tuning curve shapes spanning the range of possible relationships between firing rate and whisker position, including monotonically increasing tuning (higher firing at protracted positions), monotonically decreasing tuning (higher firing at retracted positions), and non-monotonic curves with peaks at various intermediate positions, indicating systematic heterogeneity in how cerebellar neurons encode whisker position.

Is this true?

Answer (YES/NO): NO